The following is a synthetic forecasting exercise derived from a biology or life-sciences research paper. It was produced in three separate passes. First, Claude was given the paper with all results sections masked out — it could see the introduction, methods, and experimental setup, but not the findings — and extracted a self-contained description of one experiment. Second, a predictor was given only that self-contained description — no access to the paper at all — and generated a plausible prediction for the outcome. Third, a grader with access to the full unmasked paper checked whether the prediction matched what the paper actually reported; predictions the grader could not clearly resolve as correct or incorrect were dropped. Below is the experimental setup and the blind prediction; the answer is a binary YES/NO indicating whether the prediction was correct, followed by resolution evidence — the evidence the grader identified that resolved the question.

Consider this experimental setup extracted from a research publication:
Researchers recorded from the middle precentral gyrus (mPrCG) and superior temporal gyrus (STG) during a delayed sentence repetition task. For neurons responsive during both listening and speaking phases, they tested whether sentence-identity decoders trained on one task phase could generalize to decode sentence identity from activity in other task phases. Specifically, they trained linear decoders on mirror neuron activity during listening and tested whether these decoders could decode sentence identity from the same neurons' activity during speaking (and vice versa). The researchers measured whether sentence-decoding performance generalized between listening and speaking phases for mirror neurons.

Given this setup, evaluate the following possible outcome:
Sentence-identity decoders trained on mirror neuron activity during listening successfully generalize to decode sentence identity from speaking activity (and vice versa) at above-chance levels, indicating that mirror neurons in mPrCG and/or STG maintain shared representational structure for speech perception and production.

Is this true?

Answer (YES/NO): YES